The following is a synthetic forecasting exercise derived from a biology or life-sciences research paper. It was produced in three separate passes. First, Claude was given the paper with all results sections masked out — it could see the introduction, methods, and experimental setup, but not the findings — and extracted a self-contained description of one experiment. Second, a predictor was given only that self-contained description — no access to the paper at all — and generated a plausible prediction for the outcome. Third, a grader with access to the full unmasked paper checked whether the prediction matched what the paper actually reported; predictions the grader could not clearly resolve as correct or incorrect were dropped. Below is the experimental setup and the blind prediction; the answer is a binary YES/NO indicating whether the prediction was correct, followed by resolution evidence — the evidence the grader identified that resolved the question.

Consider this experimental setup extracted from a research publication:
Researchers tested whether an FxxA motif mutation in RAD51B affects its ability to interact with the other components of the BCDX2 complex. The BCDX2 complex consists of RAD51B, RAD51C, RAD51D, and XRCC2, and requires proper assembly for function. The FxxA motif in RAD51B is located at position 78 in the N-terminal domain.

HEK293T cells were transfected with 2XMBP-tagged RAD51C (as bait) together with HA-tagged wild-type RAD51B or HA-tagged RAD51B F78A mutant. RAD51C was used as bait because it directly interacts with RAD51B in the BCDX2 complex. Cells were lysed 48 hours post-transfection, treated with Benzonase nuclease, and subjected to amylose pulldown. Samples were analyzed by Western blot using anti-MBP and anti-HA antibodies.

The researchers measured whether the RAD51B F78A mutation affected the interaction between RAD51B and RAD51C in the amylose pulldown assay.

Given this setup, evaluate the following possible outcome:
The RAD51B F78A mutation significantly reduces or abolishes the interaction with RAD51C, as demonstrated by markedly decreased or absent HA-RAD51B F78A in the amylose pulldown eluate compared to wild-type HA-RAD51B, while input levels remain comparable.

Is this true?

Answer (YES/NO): NO